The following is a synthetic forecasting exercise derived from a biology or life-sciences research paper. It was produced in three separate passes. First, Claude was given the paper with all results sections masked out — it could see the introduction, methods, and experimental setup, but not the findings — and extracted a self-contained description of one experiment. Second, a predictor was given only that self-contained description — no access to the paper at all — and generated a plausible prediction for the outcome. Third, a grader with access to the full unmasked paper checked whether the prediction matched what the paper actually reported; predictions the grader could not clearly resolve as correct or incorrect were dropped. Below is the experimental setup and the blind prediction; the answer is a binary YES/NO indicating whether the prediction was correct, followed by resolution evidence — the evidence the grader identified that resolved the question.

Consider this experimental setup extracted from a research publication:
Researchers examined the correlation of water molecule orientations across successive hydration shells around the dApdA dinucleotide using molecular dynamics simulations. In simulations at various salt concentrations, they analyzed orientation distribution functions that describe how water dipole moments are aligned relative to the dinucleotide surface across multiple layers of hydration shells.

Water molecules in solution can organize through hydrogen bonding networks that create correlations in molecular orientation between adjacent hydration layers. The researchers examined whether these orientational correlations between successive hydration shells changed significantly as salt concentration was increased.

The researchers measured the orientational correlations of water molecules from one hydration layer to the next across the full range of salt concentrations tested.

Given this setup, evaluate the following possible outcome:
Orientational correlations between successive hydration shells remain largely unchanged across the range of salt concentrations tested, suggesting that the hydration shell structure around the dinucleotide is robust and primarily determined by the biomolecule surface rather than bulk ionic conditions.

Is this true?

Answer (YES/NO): YES